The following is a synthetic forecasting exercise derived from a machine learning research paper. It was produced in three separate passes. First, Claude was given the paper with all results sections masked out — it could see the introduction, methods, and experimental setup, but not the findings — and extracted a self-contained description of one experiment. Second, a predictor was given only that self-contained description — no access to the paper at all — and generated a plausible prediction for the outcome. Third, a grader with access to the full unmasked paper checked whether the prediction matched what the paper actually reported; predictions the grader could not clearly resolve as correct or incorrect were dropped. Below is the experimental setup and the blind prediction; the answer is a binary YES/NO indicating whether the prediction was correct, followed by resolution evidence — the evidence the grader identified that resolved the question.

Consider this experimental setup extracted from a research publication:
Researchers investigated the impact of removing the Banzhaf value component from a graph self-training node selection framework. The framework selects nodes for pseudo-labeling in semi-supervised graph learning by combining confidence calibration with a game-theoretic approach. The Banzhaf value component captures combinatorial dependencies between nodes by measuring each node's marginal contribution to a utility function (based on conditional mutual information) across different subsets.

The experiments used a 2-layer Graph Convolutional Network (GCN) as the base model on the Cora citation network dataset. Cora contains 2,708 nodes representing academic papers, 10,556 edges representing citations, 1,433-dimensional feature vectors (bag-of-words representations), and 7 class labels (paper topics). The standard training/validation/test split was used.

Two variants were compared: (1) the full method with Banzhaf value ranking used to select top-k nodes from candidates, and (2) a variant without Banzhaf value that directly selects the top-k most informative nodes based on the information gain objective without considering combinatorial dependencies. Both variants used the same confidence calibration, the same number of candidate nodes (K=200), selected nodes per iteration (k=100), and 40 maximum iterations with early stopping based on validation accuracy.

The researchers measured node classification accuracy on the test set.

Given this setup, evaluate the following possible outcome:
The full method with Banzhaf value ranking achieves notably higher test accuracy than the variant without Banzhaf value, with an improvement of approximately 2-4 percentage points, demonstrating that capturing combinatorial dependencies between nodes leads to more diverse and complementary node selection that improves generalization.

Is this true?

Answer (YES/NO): NO